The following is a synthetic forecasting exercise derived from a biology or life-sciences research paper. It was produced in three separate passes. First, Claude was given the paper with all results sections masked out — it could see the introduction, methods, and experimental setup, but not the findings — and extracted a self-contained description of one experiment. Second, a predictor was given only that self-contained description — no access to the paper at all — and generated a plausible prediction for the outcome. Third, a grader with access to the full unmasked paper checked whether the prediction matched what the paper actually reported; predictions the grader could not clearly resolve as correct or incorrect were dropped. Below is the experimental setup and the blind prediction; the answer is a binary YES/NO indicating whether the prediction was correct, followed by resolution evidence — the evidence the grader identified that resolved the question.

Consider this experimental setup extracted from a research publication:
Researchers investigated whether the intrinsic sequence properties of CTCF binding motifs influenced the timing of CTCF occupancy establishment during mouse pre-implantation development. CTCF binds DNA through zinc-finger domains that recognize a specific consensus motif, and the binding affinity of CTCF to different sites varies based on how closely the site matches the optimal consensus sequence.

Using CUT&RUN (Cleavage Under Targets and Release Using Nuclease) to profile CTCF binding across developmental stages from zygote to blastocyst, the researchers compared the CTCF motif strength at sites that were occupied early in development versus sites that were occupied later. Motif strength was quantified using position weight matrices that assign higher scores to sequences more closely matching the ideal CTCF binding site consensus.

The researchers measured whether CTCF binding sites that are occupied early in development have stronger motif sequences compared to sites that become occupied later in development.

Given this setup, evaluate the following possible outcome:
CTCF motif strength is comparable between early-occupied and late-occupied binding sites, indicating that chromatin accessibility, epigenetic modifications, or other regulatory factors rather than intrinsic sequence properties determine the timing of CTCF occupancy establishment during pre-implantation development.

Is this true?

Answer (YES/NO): NO